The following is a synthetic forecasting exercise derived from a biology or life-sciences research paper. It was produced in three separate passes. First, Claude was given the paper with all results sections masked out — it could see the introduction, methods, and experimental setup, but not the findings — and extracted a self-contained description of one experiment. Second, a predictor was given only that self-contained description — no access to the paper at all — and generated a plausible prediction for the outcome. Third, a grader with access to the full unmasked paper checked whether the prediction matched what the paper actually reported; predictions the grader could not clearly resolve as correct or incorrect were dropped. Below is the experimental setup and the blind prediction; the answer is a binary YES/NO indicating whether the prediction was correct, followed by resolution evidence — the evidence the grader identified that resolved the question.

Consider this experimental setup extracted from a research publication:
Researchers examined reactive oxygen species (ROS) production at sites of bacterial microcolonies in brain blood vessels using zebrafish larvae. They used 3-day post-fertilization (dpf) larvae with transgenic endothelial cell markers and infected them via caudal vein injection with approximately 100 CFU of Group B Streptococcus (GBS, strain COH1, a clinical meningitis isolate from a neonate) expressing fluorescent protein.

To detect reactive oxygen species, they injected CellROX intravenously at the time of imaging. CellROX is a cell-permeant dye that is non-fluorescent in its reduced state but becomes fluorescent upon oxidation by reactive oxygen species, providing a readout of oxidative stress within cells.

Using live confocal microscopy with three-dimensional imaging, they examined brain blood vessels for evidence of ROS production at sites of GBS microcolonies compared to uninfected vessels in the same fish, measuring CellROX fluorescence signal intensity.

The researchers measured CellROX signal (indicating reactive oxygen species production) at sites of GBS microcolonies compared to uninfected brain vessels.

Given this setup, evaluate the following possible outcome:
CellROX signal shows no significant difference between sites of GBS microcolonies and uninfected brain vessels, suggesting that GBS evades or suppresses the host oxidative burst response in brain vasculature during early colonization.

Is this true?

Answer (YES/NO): NO